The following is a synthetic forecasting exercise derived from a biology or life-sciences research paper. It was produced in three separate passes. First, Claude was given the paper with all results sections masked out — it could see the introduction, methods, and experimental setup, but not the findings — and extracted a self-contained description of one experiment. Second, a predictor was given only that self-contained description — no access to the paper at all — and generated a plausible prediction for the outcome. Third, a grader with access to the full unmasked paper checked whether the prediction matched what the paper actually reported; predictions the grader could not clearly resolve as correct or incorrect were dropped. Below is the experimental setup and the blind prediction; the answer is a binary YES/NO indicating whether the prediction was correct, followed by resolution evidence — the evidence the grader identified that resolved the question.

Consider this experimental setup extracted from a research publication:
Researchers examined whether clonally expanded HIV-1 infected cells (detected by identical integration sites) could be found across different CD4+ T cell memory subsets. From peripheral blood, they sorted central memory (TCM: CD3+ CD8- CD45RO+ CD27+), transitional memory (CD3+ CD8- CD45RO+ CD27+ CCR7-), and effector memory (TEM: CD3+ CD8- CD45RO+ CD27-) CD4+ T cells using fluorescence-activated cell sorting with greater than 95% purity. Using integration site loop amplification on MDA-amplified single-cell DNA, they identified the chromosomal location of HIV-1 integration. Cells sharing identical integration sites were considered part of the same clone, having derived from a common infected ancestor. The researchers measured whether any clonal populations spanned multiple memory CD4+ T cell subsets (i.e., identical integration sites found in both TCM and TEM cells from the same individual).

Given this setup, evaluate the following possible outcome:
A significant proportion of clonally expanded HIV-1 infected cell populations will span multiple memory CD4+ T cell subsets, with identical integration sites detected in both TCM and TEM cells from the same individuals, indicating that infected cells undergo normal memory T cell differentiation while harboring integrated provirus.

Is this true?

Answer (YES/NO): NO